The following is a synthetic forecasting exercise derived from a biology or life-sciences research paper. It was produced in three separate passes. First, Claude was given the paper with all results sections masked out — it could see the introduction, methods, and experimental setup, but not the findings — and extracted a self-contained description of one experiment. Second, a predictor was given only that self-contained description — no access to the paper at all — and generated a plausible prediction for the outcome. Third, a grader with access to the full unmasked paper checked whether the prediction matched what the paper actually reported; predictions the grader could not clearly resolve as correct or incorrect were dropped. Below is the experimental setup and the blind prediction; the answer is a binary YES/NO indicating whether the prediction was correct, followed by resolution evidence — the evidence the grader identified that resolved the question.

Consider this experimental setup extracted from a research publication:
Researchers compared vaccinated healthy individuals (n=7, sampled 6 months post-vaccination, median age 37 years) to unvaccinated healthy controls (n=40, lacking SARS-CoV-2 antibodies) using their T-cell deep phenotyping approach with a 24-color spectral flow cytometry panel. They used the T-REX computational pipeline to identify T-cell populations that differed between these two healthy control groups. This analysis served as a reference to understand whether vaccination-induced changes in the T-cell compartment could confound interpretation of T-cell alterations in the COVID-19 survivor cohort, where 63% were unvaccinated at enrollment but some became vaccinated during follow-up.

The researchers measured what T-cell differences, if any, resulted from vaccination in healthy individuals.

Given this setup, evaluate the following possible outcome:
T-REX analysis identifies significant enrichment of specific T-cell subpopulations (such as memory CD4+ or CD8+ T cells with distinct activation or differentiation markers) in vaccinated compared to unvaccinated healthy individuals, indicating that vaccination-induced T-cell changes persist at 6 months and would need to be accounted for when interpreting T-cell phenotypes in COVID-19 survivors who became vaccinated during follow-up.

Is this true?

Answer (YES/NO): NO